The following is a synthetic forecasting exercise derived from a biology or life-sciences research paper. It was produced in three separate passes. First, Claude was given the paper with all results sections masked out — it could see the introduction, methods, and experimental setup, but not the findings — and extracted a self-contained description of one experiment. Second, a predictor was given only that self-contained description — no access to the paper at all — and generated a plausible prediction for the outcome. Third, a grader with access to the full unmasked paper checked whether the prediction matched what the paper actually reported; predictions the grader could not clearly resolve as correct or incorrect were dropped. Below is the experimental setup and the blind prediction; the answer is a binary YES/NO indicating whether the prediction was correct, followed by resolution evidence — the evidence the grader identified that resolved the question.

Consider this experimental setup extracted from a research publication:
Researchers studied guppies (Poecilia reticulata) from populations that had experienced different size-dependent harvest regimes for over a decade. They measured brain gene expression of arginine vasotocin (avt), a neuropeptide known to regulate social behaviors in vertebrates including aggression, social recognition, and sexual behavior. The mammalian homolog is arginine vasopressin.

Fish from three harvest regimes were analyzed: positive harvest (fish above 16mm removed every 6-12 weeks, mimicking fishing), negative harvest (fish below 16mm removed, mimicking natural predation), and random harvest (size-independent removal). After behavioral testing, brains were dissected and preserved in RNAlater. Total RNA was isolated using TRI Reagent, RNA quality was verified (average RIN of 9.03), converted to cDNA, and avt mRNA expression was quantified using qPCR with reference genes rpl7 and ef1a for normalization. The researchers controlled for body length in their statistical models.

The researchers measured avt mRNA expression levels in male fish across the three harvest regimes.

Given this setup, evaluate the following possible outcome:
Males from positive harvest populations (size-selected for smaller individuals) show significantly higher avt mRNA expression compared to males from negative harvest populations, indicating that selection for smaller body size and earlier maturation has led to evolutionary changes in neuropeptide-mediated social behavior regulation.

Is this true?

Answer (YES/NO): NO